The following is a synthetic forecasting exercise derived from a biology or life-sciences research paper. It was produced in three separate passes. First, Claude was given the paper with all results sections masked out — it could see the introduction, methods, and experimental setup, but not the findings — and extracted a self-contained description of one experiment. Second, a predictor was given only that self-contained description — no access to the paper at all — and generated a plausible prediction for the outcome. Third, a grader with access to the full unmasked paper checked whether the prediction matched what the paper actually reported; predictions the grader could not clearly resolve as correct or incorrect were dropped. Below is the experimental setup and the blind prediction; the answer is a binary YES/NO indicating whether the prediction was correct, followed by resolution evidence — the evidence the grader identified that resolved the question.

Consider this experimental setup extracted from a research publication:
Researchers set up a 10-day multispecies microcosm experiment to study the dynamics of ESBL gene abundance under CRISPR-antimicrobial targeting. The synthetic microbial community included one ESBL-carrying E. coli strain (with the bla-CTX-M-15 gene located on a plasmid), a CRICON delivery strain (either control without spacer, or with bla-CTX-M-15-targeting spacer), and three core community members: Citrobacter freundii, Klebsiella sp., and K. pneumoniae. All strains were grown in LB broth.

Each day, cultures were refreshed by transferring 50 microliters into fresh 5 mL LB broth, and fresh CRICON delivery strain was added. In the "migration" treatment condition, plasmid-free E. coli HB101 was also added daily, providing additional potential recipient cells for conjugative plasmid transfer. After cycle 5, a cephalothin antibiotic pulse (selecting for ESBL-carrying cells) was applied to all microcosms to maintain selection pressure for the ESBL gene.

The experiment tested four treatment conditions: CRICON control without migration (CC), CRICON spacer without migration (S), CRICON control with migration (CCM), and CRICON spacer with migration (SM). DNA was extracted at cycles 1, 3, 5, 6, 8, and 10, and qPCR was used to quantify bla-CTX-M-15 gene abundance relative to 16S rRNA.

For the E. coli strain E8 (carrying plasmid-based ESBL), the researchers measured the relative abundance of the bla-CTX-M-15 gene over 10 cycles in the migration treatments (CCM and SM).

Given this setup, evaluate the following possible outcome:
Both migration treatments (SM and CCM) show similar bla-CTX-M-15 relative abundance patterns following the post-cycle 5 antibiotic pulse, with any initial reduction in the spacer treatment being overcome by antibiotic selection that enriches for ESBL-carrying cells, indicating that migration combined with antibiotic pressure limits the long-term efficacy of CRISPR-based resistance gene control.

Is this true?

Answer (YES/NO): NO